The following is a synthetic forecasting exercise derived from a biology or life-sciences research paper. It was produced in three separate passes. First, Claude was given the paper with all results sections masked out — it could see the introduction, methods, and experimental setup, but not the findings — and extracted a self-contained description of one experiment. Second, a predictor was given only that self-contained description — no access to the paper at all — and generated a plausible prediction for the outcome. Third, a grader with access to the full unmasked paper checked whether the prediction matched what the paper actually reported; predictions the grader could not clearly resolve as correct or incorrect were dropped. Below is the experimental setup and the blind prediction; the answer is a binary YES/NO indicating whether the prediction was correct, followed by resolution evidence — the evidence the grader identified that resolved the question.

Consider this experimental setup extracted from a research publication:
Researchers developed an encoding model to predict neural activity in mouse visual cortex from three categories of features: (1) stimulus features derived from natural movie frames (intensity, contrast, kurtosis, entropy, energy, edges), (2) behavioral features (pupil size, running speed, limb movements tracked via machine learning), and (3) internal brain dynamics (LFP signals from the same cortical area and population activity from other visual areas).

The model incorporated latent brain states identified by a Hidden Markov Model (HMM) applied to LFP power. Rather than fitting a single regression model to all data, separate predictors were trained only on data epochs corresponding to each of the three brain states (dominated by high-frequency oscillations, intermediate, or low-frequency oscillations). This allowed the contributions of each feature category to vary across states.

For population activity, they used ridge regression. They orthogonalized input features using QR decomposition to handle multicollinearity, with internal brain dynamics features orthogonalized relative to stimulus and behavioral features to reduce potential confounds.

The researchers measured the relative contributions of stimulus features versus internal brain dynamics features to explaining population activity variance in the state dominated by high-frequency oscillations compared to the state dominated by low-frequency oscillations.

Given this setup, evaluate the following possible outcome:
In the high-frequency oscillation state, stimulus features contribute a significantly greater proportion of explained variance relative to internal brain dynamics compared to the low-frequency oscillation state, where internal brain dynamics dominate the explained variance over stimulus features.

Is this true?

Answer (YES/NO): YES